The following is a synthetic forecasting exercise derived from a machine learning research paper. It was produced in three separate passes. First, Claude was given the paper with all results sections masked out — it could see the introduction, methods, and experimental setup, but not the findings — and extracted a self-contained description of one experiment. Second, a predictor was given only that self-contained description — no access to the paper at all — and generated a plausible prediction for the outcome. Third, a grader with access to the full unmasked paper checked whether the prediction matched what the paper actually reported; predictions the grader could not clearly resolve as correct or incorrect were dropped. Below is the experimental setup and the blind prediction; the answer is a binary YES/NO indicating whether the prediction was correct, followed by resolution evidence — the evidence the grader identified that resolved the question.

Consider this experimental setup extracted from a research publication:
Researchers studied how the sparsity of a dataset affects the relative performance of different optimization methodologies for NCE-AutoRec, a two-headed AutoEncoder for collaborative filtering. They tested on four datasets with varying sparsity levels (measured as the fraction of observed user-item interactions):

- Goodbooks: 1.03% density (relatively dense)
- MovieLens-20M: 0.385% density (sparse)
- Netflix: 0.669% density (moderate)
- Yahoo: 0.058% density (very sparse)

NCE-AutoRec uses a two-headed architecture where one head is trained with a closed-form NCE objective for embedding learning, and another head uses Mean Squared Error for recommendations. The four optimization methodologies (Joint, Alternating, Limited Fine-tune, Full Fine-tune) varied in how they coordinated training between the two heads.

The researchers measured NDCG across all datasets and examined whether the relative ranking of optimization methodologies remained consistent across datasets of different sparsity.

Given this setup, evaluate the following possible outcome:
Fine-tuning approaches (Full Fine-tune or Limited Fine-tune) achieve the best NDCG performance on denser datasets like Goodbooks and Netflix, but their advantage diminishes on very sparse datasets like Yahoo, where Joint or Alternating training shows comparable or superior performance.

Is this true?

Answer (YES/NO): NO